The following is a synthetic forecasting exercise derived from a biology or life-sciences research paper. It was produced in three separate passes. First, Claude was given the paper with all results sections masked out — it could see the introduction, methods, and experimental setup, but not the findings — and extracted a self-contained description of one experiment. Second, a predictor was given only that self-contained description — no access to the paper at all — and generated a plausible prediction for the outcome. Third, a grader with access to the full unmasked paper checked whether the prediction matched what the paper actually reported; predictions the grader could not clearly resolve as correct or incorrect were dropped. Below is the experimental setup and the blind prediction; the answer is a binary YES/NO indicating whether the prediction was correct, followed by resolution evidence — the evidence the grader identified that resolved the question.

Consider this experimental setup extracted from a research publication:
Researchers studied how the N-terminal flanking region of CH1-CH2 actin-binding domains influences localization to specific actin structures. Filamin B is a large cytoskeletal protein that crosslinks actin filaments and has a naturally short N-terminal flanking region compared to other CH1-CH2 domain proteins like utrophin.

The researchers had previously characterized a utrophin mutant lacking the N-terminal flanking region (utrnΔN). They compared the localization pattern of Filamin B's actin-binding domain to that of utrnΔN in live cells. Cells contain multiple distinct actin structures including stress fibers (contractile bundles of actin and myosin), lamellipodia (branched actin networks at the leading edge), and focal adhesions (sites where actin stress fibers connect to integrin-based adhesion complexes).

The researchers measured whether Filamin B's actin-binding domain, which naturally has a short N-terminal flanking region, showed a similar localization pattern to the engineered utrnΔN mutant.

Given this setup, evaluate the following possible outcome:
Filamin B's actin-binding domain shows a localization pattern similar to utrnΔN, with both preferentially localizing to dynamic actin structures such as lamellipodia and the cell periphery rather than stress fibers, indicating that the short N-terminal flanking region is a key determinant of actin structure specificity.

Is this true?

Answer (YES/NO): NO